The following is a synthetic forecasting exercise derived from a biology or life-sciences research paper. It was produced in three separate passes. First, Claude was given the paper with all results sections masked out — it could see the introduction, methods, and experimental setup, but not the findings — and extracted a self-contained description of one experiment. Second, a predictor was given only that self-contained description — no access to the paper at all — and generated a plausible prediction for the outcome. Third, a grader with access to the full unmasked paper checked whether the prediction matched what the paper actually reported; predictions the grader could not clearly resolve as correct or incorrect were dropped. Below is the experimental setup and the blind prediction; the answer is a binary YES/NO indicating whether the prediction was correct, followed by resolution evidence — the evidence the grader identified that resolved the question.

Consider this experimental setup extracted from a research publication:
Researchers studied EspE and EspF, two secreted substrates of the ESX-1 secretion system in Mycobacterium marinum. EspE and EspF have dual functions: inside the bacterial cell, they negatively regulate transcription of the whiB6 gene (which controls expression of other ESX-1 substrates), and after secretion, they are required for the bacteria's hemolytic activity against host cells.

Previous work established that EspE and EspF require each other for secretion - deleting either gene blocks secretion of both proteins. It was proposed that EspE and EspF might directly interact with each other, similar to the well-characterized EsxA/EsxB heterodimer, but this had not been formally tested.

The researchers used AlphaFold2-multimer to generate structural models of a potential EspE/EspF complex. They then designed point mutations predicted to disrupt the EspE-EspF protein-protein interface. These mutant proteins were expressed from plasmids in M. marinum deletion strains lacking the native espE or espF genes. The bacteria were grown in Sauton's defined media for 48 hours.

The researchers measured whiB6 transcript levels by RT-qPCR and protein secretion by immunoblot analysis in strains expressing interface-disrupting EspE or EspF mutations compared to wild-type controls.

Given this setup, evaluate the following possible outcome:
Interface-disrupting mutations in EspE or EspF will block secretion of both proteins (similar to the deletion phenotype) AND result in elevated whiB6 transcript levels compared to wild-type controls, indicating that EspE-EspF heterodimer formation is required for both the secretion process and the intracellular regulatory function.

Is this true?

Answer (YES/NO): NO